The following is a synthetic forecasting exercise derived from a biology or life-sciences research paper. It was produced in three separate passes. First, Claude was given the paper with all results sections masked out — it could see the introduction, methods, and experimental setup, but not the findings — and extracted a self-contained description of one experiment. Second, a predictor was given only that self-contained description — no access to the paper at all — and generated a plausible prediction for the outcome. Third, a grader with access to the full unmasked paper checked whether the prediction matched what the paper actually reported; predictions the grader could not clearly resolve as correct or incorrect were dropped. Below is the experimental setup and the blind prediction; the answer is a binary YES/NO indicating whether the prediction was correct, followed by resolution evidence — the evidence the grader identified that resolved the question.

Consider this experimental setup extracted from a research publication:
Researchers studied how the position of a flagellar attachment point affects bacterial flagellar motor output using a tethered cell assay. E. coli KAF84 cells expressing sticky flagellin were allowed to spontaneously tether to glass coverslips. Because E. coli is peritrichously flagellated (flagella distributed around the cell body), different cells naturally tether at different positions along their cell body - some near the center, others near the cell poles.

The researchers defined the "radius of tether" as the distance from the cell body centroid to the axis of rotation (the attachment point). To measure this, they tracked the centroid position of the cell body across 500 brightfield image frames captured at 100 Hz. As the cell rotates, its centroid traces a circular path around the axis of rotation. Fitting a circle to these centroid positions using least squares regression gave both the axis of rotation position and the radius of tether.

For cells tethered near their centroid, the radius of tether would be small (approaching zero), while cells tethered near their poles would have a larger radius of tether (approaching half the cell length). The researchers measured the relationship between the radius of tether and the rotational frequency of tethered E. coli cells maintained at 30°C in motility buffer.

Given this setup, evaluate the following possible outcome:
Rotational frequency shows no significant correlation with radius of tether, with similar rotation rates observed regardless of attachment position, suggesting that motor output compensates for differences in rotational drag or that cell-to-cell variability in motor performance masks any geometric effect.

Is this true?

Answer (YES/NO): NO